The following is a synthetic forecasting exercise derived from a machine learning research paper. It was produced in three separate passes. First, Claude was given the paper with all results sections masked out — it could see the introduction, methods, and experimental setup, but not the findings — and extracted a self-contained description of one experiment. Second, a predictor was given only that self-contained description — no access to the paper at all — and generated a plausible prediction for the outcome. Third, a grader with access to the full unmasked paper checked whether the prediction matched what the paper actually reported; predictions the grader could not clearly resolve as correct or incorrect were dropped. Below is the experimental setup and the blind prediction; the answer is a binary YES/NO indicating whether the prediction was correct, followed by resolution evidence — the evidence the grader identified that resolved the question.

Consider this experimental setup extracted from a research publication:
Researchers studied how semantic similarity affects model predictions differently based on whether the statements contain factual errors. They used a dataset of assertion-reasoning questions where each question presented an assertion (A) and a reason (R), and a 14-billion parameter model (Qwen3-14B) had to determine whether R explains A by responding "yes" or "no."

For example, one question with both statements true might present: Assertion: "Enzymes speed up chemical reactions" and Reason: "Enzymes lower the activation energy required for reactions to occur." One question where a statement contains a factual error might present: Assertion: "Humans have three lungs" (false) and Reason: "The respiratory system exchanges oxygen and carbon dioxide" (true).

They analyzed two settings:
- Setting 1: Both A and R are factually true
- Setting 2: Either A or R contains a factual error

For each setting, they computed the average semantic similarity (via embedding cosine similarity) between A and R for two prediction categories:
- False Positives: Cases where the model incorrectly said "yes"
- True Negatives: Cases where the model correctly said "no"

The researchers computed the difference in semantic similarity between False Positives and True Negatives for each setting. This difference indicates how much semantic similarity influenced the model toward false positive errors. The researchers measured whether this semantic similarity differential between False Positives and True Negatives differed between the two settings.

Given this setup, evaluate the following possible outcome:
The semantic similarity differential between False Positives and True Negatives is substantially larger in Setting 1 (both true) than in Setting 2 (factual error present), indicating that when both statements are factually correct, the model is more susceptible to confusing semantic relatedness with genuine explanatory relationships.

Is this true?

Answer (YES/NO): YES